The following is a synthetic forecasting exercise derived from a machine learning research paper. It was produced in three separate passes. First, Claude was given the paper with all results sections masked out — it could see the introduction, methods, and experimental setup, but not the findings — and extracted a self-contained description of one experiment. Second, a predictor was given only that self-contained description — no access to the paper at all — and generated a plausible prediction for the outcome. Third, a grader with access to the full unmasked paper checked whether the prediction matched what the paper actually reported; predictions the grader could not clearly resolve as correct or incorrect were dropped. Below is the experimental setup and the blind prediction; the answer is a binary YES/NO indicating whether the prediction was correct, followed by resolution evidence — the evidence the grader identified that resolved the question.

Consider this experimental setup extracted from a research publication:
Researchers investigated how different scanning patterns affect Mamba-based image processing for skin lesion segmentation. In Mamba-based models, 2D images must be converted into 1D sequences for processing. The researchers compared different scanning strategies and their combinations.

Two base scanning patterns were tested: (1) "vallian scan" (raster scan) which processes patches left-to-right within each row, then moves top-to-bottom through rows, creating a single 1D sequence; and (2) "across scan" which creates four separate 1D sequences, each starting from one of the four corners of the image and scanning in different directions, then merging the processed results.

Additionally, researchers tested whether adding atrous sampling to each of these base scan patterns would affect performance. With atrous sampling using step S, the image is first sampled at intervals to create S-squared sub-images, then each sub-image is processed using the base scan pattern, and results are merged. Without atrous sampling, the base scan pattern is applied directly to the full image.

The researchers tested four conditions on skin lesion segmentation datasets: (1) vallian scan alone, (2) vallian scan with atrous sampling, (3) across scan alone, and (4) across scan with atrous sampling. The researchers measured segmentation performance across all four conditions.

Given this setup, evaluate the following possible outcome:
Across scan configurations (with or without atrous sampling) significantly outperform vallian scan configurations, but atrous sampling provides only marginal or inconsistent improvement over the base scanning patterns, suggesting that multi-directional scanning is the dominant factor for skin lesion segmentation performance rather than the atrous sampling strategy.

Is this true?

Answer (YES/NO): NO